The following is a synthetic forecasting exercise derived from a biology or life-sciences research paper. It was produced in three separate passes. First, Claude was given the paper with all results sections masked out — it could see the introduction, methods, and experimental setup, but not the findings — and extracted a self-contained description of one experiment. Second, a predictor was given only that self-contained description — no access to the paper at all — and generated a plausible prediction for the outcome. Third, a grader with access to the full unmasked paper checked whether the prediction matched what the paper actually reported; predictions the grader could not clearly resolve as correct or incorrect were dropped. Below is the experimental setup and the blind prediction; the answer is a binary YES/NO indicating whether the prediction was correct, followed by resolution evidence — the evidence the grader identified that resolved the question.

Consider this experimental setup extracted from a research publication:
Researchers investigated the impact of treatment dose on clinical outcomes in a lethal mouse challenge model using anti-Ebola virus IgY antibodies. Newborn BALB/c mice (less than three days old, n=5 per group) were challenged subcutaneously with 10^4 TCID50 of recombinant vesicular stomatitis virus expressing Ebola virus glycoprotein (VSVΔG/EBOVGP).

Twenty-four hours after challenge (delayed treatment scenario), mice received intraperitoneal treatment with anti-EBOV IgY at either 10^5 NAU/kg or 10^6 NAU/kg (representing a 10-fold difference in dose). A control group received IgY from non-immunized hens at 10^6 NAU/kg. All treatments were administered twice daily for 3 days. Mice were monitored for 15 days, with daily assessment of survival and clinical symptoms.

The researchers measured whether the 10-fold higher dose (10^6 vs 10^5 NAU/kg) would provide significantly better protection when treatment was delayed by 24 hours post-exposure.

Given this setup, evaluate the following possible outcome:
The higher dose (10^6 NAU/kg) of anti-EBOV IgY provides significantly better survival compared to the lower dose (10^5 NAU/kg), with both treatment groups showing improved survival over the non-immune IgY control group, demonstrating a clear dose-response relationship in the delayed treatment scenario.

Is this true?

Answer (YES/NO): YES